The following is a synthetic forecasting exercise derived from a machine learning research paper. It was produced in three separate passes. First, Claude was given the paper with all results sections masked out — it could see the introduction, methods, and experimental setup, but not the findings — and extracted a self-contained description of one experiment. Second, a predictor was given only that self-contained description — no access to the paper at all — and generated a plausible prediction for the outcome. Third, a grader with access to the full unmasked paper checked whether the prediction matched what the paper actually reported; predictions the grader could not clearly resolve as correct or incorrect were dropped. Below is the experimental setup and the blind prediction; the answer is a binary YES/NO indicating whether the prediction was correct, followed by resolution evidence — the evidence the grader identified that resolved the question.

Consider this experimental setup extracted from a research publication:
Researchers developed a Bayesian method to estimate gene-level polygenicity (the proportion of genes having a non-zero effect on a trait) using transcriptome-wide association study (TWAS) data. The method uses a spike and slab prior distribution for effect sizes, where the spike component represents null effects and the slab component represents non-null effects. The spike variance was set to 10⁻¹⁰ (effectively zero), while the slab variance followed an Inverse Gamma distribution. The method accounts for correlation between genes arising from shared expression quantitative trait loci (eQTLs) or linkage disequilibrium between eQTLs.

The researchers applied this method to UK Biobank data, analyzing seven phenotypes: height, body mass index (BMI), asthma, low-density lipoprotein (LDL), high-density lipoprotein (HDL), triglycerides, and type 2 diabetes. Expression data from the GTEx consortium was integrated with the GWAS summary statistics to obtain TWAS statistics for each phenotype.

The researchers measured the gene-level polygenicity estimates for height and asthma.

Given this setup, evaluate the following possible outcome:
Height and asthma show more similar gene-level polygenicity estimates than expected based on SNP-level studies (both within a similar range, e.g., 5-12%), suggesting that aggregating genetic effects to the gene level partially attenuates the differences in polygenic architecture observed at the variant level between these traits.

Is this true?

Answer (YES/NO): NO